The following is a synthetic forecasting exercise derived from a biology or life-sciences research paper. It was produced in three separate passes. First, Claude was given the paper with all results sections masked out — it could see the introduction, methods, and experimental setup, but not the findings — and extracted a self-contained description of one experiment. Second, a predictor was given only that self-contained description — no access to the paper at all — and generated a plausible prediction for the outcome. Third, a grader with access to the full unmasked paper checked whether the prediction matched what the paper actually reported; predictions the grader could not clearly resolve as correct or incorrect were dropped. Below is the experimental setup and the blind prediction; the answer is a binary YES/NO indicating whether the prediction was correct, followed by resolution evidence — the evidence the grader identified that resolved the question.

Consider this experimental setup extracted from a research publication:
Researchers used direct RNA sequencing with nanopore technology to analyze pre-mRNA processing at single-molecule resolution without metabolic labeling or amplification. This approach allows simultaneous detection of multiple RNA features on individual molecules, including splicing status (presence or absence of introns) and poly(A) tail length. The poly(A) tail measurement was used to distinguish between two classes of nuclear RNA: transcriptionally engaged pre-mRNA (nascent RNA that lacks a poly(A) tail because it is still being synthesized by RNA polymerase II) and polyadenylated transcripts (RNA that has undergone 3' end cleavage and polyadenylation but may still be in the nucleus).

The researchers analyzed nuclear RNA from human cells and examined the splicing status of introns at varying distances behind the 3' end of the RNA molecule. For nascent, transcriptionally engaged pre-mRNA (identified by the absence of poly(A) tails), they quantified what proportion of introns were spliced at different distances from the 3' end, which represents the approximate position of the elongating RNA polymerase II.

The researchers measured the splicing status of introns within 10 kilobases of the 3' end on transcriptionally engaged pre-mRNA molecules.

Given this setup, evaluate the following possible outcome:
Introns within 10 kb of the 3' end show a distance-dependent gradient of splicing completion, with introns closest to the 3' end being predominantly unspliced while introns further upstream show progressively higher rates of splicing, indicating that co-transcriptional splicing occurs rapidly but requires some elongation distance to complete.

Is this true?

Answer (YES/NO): NO